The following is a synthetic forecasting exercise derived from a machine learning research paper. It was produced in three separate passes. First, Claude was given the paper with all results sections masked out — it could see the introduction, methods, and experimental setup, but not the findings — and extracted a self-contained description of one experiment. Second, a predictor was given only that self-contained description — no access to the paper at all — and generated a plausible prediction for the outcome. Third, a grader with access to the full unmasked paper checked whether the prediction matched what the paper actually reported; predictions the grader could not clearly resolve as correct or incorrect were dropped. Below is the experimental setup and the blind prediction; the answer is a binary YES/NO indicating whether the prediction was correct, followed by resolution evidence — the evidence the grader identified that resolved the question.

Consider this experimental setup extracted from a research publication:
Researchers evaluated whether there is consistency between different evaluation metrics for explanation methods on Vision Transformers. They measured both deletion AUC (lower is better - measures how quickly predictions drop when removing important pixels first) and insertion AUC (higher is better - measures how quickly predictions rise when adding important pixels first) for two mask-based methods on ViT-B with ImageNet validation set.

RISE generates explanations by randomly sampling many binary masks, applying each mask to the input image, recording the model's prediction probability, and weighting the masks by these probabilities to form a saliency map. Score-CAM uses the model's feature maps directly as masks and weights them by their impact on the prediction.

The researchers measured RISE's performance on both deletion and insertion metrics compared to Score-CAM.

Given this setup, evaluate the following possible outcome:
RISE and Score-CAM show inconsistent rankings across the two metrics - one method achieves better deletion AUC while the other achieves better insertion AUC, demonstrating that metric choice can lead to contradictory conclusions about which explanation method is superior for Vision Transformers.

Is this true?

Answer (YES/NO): NO